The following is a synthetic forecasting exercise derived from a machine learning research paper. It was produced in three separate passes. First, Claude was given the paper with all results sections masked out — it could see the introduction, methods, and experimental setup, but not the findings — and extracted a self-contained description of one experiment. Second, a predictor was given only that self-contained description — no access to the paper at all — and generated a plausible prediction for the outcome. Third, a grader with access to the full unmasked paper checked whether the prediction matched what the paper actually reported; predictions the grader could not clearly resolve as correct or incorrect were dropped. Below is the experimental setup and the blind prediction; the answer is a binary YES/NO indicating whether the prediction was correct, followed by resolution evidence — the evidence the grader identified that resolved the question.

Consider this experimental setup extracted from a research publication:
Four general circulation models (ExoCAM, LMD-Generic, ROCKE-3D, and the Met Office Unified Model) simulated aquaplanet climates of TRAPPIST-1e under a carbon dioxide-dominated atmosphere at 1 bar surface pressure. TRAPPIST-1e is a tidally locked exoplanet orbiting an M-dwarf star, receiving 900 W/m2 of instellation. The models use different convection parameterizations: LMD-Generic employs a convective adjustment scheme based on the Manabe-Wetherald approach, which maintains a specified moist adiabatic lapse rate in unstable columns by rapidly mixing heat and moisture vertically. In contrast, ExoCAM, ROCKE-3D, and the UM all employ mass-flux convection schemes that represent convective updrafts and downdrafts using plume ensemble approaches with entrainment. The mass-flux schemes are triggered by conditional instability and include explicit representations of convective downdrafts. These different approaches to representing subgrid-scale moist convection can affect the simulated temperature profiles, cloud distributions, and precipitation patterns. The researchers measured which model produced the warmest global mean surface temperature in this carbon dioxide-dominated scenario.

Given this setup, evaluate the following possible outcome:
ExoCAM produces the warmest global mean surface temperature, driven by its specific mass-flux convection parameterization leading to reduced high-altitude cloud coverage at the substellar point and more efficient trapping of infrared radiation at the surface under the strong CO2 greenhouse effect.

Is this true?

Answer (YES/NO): YES